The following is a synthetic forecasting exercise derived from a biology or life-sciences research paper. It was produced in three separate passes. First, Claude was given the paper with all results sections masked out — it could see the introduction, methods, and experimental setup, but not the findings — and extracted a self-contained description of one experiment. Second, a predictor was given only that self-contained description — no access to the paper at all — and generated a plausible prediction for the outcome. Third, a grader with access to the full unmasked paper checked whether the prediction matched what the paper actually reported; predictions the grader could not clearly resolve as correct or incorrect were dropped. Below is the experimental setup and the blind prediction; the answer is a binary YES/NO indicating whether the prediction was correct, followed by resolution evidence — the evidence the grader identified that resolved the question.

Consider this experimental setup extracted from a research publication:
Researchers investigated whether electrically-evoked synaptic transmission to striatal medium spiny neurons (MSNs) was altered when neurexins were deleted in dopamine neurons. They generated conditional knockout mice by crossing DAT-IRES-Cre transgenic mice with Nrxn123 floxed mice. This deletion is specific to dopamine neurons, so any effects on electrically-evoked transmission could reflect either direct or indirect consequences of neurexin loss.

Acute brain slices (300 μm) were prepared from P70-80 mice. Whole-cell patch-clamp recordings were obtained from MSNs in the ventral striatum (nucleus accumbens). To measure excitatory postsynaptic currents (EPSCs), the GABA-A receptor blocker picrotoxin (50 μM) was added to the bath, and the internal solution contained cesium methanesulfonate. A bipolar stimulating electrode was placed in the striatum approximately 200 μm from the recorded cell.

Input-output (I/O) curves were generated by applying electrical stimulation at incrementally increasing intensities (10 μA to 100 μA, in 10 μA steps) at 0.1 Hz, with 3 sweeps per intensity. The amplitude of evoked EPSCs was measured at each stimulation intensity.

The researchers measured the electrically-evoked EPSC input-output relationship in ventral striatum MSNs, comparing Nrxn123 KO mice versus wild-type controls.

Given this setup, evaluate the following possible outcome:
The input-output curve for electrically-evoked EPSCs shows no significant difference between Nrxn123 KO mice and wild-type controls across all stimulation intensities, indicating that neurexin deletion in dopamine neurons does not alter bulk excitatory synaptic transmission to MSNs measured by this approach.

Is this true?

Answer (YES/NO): NO